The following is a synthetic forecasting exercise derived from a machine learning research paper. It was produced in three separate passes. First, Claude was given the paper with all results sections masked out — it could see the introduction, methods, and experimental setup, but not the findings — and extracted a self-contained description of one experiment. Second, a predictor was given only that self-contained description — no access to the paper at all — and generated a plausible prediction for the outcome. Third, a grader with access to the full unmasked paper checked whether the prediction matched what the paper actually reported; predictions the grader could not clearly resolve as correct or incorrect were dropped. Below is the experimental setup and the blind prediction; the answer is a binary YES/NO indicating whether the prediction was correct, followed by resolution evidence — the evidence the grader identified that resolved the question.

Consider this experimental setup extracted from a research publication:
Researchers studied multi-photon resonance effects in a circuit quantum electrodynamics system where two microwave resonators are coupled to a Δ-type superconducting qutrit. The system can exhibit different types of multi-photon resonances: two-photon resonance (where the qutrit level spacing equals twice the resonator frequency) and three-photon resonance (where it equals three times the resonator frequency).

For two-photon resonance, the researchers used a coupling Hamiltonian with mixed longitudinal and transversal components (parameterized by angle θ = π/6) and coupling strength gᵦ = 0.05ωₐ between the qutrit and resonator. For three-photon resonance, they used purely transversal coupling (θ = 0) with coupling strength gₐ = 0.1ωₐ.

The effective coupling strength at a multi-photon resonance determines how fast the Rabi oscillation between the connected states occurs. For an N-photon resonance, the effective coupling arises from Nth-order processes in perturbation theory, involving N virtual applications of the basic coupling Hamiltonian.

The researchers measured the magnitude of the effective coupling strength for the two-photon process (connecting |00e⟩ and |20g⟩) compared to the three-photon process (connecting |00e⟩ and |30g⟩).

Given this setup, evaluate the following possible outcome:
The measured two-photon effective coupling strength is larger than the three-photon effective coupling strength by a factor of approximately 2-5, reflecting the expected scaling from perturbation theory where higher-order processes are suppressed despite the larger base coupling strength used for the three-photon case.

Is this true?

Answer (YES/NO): NO